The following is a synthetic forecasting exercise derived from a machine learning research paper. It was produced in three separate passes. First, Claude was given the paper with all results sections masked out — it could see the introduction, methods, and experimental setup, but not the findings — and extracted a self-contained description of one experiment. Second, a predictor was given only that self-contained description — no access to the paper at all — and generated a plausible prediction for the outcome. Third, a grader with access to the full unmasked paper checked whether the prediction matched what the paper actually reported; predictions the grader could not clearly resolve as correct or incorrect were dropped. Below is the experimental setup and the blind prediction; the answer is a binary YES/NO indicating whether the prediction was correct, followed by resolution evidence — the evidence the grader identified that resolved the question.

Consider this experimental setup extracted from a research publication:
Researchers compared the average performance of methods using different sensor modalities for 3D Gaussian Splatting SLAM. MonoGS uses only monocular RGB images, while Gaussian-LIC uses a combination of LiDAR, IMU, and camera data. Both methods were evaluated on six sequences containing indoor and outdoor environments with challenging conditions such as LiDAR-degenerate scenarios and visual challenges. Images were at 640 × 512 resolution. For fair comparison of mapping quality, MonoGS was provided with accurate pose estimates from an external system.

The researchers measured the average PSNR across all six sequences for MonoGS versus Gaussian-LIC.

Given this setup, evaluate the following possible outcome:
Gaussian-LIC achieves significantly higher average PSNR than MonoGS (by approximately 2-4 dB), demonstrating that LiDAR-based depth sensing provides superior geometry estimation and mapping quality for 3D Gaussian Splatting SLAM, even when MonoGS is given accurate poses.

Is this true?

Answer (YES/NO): NO